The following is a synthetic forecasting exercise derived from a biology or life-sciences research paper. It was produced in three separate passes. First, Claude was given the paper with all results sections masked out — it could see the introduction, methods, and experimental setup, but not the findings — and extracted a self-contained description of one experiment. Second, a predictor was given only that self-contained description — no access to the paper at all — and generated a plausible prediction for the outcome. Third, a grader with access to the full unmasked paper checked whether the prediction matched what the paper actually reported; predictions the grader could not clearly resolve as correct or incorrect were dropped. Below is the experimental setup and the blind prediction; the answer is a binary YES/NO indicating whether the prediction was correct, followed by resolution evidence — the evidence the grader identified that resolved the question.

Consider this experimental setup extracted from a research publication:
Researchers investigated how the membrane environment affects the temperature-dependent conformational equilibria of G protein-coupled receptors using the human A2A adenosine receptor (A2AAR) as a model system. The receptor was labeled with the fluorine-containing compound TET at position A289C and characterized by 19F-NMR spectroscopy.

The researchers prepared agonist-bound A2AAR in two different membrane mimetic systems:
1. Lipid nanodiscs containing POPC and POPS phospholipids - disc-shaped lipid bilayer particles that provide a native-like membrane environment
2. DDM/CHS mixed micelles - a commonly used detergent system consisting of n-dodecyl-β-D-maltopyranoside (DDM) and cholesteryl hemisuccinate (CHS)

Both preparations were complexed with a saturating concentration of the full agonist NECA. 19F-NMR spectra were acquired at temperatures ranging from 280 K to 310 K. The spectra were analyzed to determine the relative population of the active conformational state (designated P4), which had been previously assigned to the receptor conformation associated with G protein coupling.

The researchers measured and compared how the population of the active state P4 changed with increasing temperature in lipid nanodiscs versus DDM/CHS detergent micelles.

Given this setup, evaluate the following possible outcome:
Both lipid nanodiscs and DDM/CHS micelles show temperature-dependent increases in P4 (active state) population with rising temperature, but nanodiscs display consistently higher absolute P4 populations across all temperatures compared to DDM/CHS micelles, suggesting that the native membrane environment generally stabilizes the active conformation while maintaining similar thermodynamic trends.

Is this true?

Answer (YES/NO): NO